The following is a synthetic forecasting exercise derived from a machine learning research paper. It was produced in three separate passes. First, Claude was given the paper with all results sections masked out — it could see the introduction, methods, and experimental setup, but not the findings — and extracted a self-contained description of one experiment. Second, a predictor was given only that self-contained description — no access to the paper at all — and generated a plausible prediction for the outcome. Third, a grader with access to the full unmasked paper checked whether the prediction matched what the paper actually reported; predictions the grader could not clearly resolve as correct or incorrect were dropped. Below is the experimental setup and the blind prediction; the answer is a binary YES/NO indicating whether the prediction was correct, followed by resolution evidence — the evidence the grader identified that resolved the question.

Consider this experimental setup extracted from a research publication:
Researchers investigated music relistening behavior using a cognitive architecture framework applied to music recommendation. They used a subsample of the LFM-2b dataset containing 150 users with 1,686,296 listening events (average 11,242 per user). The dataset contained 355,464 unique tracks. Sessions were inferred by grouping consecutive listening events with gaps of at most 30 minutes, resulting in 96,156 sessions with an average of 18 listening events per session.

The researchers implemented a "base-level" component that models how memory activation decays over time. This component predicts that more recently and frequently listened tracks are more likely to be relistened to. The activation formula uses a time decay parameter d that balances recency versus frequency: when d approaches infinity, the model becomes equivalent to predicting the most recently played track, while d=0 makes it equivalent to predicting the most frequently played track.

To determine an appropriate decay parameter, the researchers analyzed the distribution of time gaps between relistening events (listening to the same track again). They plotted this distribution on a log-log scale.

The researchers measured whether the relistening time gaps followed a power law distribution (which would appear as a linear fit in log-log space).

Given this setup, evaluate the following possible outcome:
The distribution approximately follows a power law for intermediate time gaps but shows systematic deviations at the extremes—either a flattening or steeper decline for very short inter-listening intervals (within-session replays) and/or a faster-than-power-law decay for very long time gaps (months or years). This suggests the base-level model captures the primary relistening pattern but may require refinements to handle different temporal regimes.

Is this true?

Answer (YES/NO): NO